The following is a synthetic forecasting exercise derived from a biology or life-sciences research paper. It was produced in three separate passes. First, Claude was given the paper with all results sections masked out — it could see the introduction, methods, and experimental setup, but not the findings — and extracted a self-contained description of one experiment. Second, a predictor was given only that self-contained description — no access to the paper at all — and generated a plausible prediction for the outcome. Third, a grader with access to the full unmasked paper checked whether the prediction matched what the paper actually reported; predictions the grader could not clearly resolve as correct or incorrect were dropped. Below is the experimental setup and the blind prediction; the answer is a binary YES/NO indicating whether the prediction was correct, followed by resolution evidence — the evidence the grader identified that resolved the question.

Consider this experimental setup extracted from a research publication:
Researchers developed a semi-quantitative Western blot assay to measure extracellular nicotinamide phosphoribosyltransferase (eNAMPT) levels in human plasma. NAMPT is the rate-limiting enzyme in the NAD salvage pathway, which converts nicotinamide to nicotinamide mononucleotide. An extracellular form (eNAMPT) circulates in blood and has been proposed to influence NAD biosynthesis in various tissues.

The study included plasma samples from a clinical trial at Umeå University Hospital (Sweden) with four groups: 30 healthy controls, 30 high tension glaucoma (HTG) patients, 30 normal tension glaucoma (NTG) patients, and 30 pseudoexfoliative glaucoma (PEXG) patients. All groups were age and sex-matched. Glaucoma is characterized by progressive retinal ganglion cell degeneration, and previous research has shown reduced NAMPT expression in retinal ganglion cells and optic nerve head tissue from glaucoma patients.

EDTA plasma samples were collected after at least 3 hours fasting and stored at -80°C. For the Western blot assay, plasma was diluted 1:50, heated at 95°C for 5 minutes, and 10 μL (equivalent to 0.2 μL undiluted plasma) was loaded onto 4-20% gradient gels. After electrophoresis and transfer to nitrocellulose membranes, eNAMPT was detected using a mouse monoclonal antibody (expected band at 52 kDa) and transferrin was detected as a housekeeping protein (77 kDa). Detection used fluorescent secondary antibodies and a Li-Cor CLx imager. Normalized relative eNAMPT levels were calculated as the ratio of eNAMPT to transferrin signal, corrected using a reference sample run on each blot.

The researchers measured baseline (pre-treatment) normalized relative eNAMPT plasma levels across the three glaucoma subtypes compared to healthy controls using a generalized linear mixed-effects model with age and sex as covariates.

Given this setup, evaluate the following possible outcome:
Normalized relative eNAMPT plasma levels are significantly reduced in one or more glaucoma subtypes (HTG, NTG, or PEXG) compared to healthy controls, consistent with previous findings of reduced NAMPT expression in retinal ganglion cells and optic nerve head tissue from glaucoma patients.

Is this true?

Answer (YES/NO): NO